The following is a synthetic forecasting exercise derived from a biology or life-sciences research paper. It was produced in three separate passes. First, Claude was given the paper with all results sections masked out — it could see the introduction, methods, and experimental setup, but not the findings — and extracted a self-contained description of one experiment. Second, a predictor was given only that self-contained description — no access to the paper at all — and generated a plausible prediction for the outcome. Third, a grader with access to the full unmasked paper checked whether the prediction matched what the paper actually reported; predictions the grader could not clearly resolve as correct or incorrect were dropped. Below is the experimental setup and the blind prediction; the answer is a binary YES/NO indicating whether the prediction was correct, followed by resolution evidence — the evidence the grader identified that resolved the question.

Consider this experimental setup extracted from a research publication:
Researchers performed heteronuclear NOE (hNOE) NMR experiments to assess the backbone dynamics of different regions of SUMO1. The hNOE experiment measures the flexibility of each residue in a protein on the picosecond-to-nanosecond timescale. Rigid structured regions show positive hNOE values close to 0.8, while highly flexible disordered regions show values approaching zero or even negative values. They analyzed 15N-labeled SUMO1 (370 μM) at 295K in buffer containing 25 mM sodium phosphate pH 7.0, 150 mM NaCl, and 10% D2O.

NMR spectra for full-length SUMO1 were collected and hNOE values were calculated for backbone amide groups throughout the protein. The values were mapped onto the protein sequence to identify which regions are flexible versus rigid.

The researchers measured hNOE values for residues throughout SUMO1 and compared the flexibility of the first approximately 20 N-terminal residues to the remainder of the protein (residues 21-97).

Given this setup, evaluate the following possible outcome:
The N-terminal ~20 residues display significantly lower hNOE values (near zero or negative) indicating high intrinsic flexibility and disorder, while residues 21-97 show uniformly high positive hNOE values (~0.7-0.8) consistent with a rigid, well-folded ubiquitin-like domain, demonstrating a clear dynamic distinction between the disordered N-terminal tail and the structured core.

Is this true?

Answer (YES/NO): NO